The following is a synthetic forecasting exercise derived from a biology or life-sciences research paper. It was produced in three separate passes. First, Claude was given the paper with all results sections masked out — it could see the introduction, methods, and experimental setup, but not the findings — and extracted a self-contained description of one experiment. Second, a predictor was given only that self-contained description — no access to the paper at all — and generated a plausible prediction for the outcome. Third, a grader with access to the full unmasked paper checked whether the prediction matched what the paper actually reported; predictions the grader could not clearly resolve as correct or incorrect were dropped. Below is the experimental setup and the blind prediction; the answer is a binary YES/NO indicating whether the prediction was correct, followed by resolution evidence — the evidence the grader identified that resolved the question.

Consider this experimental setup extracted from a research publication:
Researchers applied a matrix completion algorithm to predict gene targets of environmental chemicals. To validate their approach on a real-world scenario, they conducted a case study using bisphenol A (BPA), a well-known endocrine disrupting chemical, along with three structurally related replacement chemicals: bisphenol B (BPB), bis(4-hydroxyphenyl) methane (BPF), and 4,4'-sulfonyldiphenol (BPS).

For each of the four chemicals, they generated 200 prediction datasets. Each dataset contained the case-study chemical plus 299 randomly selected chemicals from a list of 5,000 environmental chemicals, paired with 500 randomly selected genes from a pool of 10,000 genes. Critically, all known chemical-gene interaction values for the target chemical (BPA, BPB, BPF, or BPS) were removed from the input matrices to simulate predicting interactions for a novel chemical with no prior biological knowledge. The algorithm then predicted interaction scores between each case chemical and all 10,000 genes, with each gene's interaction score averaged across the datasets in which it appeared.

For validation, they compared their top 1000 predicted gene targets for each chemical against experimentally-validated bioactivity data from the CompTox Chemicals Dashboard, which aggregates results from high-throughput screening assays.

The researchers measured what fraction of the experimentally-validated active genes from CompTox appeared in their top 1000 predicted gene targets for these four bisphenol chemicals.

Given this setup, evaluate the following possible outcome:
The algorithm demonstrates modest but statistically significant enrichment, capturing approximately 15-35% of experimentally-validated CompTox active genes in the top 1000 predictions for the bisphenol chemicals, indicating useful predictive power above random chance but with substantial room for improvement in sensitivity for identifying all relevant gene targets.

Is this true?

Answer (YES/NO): NO